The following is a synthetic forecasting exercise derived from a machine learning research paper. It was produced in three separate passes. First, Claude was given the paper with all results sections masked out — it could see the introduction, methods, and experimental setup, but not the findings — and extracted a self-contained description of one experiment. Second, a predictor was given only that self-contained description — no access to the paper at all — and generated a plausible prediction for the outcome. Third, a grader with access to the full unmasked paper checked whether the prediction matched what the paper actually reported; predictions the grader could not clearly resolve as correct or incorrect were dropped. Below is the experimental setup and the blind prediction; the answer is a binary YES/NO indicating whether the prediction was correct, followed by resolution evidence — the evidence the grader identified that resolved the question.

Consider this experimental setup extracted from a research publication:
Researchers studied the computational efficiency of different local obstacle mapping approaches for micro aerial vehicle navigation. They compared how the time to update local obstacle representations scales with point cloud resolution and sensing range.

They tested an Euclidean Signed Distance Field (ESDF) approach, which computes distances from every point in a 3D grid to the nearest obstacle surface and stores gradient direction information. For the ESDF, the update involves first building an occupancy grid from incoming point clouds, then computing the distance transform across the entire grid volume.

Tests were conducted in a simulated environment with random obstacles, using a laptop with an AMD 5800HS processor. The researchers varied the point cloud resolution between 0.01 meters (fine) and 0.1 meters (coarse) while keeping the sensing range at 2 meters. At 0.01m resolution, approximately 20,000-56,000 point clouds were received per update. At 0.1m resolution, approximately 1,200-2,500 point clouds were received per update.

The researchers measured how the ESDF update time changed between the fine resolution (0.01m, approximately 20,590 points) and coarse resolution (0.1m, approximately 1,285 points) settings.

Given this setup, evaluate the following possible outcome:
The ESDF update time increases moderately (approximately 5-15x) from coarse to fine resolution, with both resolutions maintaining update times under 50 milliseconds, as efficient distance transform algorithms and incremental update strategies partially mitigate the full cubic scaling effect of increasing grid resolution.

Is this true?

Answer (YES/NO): NO